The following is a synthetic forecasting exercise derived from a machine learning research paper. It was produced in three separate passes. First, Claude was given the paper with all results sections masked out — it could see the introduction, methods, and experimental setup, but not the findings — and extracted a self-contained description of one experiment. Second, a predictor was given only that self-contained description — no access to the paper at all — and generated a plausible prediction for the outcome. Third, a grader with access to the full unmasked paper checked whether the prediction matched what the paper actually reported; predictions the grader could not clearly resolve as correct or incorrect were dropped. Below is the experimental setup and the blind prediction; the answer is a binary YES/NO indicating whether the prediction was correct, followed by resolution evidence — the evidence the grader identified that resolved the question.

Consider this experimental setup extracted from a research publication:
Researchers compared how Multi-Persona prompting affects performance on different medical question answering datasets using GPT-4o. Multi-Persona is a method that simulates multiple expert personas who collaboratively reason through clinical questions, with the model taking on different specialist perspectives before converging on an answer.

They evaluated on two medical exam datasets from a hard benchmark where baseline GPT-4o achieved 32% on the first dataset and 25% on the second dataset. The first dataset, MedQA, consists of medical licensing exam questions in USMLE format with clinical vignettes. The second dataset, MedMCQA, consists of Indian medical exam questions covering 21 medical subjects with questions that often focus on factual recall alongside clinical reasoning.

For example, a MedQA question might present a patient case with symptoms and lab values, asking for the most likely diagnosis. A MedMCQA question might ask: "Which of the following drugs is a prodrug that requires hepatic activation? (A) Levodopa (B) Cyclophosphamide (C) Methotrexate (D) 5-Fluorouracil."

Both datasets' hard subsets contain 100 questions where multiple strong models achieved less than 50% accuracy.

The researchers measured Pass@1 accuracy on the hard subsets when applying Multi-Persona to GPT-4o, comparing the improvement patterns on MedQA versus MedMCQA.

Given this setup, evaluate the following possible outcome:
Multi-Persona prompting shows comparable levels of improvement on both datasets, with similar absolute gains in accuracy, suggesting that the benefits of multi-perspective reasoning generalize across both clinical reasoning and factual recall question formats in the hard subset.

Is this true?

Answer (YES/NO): NO